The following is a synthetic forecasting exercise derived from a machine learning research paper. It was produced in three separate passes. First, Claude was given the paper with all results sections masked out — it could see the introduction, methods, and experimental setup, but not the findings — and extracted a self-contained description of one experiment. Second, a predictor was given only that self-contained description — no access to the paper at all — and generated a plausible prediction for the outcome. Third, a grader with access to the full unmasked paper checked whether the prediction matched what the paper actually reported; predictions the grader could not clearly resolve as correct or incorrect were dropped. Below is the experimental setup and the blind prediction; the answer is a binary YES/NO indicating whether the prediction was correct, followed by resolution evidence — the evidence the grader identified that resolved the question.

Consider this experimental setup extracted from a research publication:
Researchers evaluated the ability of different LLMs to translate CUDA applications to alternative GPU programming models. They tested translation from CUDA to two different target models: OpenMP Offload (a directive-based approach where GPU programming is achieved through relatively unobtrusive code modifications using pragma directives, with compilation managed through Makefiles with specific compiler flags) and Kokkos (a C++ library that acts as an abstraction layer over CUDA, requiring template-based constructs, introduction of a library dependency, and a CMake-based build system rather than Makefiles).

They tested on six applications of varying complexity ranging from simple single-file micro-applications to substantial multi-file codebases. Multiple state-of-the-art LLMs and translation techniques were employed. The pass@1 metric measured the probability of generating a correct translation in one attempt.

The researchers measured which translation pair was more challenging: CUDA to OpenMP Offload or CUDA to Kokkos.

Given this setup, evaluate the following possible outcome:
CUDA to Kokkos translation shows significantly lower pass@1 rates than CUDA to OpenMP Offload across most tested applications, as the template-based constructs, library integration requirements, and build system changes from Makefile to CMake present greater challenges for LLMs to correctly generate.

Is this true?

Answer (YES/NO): YES